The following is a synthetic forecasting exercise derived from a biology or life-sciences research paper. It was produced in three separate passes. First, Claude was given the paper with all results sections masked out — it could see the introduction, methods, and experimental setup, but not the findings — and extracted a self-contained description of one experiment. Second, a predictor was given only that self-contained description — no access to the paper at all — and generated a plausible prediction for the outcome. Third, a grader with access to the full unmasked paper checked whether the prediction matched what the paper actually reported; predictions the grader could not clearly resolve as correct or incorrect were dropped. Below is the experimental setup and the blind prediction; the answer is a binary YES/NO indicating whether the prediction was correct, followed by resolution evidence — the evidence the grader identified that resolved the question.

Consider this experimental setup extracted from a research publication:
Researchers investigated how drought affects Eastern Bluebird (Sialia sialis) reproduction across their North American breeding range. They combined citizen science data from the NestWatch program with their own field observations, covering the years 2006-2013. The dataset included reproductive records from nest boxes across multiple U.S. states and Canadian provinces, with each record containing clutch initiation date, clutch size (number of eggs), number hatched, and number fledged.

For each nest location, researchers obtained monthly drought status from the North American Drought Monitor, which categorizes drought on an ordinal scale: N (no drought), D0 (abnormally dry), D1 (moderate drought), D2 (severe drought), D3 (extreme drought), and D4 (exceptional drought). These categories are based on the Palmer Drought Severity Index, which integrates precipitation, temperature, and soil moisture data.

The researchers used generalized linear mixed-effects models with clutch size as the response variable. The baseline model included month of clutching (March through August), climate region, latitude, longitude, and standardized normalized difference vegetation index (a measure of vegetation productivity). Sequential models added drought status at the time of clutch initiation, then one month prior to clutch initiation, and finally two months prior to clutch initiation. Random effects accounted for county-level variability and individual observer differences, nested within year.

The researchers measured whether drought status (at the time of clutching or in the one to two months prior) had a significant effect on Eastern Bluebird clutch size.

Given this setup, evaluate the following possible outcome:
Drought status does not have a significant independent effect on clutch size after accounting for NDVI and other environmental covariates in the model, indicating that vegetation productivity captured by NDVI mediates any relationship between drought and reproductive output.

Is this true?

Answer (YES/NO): NO